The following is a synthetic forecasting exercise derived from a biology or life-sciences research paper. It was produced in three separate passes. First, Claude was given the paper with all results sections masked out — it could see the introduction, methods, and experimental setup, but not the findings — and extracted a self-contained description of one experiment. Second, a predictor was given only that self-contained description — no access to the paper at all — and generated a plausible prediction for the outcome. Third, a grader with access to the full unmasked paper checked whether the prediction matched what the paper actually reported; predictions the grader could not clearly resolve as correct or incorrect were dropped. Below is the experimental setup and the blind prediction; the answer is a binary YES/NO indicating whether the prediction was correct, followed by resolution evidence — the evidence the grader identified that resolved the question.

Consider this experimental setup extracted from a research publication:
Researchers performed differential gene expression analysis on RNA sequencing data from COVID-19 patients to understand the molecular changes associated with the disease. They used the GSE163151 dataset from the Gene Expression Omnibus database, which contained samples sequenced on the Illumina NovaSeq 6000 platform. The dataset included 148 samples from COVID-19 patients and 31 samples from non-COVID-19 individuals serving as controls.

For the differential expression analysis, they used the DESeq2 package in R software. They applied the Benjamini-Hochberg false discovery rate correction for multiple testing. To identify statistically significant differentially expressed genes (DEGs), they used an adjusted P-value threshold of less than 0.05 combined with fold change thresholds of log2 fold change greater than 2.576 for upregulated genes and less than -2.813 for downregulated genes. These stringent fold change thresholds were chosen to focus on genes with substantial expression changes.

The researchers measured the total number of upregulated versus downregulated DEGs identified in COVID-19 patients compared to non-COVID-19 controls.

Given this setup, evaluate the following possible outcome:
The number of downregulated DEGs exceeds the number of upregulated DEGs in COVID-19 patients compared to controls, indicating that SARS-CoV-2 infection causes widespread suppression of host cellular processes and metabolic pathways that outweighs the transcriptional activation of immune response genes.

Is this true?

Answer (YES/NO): NO